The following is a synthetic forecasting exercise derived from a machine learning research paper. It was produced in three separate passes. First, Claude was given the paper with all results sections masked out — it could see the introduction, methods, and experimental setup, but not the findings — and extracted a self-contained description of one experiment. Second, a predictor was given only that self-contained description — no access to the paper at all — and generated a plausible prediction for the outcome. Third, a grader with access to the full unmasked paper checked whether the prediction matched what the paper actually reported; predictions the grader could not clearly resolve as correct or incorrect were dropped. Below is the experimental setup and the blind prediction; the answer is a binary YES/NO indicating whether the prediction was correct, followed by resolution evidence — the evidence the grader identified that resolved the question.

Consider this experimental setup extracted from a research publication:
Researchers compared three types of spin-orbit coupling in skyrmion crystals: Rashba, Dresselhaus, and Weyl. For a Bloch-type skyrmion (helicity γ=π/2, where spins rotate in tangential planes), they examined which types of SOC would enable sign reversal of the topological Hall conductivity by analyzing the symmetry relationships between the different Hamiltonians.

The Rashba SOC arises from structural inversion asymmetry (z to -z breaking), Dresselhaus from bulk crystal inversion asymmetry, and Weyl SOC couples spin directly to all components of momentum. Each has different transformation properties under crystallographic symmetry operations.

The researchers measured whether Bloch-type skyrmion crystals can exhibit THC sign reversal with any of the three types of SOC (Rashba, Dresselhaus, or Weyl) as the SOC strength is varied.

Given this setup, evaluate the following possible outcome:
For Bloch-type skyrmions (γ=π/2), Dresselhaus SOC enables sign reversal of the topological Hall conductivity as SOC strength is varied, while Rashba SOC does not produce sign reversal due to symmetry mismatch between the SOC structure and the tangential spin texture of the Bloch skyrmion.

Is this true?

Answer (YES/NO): YES